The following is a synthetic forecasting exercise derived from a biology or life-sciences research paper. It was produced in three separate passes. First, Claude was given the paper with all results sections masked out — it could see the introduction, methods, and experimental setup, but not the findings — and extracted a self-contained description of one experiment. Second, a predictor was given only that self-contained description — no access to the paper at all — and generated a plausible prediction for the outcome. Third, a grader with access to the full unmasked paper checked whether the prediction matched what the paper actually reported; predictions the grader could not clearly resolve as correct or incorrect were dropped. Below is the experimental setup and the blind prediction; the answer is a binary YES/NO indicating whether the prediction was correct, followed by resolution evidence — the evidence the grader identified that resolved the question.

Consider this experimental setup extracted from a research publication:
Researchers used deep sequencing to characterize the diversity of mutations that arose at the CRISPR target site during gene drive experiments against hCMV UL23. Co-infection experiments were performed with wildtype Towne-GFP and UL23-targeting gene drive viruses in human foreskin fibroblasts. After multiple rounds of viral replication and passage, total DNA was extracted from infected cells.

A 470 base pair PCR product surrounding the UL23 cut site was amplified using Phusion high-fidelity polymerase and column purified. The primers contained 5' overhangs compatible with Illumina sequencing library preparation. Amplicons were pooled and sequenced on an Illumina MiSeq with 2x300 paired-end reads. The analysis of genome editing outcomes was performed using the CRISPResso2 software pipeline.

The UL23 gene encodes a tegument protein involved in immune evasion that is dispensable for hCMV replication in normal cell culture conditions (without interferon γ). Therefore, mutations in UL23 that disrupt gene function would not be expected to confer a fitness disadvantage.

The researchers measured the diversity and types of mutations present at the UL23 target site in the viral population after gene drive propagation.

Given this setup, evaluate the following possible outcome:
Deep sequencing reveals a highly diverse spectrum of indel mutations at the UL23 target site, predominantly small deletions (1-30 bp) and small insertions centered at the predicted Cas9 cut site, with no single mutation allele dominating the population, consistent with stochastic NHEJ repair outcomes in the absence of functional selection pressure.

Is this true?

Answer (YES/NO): NO